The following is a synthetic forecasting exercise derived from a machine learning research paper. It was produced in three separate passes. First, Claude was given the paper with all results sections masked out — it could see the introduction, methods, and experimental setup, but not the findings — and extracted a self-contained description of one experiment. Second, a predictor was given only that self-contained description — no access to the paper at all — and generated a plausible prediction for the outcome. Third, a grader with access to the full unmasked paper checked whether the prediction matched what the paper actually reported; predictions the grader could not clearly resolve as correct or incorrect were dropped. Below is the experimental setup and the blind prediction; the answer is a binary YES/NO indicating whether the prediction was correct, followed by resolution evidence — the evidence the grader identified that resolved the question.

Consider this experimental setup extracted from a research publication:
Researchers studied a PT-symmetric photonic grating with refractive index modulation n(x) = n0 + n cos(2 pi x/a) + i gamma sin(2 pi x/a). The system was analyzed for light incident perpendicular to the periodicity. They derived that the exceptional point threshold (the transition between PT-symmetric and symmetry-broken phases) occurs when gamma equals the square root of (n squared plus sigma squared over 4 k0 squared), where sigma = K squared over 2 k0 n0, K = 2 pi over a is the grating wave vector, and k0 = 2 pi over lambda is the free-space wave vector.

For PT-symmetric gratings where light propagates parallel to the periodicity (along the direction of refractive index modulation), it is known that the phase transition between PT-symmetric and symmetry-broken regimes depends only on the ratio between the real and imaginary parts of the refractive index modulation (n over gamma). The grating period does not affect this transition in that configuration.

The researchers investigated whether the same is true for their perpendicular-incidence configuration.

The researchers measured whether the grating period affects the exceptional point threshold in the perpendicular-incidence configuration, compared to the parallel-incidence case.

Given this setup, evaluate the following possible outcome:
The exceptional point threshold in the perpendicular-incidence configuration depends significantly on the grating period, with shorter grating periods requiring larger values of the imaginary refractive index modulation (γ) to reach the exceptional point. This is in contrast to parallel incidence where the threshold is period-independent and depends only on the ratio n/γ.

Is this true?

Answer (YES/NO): YES